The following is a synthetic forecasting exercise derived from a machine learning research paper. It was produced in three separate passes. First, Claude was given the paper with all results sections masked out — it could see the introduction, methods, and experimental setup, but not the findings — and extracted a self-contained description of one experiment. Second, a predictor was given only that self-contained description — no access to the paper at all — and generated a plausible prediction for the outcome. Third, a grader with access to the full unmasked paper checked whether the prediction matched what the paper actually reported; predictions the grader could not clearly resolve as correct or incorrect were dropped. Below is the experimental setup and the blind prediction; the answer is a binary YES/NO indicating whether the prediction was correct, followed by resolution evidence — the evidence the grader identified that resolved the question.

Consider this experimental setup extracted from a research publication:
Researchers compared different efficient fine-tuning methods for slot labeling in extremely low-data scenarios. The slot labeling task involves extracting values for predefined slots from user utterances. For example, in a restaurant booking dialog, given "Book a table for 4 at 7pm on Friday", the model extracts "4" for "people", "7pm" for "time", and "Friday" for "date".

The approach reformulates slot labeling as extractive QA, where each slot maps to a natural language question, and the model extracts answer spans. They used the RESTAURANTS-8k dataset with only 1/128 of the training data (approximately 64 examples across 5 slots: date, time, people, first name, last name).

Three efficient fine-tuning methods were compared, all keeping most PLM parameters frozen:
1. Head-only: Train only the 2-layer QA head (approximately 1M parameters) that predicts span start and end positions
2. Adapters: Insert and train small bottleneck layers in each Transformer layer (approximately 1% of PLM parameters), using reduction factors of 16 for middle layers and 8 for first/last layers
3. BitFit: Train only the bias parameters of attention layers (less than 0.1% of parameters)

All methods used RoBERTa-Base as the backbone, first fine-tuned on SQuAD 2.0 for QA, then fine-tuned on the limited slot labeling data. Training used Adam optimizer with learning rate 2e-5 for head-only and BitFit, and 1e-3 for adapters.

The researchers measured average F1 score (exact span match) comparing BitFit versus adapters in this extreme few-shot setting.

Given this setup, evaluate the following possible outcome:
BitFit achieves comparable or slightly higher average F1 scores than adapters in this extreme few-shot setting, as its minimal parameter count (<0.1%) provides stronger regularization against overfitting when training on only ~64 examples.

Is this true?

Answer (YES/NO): NO